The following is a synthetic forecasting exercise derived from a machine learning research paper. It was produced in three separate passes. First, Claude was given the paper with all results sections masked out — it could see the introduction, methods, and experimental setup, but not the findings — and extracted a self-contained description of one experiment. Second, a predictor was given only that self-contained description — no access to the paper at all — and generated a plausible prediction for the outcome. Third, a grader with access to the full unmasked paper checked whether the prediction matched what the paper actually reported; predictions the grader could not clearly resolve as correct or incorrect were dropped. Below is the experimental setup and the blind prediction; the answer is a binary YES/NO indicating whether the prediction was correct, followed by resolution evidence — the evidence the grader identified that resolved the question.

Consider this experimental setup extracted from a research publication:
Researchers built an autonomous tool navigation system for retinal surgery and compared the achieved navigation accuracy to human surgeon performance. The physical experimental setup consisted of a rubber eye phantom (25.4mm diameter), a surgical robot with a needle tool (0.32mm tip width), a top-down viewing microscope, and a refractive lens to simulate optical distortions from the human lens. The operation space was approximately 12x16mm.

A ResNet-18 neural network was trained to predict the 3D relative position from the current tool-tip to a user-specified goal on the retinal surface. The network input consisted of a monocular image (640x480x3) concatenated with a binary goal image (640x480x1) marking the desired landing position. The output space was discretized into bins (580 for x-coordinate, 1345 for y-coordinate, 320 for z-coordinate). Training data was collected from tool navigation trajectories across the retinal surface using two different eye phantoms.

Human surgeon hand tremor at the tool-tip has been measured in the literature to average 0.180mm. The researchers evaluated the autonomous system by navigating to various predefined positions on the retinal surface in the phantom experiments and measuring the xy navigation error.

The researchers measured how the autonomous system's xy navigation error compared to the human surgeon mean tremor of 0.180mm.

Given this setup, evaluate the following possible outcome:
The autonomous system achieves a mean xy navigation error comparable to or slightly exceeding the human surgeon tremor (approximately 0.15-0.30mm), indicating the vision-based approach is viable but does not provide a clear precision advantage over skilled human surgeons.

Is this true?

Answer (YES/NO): NO